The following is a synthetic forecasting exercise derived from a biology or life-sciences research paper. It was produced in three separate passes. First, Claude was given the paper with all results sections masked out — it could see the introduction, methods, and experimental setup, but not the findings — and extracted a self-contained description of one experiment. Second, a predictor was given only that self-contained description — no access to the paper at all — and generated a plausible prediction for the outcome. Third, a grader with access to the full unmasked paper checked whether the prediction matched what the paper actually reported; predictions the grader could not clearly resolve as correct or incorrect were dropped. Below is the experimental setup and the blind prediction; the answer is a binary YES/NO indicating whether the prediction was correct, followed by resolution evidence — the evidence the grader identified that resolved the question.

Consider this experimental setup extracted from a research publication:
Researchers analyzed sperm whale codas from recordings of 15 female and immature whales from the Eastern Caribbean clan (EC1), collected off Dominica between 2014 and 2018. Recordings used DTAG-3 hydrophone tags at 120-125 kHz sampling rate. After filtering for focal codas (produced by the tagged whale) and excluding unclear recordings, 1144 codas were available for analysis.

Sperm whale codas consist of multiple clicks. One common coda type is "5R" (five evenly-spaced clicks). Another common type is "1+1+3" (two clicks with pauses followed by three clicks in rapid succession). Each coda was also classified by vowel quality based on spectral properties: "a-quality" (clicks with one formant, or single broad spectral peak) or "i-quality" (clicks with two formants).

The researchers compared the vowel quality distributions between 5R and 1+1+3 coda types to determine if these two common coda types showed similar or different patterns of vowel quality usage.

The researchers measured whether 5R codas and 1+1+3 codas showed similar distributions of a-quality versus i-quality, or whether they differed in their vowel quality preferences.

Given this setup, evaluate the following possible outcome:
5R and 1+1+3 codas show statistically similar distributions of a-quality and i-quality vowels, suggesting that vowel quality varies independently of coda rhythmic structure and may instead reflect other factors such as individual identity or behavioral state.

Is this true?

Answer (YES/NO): NO